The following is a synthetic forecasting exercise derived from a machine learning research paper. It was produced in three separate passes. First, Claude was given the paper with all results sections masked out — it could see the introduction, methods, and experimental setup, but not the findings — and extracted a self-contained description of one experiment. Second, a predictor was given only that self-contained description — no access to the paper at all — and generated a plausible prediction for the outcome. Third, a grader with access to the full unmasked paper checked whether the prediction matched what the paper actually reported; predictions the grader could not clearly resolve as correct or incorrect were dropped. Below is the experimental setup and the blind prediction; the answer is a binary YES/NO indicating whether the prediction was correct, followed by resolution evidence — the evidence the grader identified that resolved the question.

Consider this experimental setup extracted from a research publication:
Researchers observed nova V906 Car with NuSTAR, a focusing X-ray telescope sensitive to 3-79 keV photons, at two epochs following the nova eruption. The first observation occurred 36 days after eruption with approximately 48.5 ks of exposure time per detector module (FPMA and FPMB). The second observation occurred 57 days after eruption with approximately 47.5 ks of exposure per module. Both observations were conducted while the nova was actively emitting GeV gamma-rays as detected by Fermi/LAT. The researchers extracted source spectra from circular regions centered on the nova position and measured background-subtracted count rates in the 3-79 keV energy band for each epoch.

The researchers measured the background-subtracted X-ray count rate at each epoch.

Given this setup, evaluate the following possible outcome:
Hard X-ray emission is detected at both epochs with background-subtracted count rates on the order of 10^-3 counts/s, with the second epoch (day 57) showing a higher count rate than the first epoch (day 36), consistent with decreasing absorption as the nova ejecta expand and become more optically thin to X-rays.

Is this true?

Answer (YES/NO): NO